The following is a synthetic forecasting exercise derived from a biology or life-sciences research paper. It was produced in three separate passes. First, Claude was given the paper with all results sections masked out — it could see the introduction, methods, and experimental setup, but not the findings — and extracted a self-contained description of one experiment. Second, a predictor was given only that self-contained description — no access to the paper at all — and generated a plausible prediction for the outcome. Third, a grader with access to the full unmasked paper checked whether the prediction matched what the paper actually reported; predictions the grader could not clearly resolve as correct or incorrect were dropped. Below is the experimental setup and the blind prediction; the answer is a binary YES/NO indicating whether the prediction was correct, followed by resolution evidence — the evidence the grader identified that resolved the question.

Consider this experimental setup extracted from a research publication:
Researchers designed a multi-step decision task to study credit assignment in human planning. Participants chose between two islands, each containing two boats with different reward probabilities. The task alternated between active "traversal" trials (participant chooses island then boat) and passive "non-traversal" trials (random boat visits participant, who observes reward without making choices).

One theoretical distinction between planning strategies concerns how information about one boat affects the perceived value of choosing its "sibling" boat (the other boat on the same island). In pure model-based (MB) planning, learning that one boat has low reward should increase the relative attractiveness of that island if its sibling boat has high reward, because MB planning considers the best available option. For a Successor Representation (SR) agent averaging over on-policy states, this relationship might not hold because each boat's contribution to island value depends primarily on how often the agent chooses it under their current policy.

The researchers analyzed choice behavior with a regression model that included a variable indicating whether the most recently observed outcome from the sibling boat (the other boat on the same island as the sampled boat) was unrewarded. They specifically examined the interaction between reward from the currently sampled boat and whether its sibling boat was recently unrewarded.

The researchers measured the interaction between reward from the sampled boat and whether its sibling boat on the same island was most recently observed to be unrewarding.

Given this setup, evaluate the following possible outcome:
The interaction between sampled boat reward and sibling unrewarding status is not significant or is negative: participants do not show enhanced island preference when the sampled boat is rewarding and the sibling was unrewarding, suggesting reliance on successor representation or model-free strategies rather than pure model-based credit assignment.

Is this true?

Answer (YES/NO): NO